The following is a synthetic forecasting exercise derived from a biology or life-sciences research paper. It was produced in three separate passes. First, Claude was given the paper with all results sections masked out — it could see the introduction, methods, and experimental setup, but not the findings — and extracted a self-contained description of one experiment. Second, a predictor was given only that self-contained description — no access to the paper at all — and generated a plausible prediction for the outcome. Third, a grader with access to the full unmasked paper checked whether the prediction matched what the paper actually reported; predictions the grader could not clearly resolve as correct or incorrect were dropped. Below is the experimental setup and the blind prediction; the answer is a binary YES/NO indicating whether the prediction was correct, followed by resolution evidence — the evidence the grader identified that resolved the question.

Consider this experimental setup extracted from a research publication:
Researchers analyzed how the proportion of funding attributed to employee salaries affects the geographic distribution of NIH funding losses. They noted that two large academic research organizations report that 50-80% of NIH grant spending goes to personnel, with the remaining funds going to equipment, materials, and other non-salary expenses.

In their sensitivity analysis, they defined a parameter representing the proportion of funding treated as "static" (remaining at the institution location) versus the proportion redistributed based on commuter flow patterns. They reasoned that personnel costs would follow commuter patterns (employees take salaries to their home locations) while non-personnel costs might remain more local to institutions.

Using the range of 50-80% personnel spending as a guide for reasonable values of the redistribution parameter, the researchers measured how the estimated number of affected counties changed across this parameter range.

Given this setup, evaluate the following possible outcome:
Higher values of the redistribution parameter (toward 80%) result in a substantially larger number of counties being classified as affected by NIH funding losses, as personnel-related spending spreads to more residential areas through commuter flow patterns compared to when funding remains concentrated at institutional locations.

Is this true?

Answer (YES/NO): NO